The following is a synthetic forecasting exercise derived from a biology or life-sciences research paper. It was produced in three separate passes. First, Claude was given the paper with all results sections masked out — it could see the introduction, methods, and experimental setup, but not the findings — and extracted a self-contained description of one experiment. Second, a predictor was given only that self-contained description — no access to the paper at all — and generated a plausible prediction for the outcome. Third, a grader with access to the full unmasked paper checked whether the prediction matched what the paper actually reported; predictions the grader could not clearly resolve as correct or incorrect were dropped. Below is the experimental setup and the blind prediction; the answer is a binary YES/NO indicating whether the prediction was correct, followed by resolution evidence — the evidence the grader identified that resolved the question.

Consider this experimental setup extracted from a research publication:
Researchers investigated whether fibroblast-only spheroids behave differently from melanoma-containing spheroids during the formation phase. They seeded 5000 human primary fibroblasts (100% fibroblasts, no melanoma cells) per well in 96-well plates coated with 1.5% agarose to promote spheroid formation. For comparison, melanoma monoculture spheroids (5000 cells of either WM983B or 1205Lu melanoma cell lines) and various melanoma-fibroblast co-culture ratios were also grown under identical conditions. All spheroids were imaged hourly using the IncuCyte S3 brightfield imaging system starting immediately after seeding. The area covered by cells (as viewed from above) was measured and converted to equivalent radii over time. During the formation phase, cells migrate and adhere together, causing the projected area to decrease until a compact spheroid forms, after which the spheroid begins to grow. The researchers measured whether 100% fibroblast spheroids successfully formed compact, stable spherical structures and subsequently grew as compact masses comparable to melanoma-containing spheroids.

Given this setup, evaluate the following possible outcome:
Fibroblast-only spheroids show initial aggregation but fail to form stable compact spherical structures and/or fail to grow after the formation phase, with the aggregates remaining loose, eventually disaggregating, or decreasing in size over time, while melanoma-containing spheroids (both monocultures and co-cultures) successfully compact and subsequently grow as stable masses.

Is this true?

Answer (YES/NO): NO